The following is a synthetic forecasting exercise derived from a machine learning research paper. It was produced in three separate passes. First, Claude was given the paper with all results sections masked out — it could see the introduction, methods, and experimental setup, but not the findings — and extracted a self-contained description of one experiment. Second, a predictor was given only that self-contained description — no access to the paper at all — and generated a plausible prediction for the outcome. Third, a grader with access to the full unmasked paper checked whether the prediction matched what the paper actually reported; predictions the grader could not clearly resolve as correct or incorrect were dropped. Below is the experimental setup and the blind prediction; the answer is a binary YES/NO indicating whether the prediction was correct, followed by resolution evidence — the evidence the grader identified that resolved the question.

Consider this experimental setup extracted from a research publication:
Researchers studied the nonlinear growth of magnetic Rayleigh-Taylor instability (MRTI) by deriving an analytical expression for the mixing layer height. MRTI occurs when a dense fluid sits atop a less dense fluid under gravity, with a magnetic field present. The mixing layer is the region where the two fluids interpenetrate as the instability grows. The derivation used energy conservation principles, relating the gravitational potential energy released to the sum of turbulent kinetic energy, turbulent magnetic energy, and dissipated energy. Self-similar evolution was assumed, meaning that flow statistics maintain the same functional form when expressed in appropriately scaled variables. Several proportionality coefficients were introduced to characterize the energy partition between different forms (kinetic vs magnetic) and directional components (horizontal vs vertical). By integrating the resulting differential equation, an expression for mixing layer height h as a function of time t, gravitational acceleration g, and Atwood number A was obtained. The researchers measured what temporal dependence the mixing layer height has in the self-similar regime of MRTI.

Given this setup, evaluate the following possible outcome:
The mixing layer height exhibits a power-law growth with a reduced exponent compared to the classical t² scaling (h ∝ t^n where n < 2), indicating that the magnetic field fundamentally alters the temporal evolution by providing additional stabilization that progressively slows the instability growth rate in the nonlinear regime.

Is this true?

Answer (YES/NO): NO